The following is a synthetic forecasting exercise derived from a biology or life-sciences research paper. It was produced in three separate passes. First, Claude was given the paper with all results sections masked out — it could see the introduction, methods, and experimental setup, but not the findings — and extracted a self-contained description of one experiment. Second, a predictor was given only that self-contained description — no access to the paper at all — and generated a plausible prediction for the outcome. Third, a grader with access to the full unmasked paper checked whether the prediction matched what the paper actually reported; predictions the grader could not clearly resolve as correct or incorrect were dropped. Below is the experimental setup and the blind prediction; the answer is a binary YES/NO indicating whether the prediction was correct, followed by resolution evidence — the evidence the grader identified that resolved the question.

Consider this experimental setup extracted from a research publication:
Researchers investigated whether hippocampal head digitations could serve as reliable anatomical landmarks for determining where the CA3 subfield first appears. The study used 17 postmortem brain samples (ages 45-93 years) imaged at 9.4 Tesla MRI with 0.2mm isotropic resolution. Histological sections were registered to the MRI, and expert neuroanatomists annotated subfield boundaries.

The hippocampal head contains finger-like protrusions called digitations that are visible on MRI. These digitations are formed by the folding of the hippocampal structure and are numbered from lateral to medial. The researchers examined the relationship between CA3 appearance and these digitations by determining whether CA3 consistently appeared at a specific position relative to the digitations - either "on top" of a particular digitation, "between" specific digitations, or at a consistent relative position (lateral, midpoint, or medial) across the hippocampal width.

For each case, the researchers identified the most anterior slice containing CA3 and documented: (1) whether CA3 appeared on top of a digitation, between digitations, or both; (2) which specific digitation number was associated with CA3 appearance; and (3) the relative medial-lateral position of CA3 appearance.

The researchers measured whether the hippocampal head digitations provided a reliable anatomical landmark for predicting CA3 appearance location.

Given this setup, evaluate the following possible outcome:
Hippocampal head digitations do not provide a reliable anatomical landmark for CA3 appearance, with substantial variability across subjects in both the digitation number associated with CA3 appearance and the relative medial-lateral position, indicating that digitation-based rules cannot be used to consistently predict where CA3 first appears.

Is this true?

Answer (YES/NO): YES